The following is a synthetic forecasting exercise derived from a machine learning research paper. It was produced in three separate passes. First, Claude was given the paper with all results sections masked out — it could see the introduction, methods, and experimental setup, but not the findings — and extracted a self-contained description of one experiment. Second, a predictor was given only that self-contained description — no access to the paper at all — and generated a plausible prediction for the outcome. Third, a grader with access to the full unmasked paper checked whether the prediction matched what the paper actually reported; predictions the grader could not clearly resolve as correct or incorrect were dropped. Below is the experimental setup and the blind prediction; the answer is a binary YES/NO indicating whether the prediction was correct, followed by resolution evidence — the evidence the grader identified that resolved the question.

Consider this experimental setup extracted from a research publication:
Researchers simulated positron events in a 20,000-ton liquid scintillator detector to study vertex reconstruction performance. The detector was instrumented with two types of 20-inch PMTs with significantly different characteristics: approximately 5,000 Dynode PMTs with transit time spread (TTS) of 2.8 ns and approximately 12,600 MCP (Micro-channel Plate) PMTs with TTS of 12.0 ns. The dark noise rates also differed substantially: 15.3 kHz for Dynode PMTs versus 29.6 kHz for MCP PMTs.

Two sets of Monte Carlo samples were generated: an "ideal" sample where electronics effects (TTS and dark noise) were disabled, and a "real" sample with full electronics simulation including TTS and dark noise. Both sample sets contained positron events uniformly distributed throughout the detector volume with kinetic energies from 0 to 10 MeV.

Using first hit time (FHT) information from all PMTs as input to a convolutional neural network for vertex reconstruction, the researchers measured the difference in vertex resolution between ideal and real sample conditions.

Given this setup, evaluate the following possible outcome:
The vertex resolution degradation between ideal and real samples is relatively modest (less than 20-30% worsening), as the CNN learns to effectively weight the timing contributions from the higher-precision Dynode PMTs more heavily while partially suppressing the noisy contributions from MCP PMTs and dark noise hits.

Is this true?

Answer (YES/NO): NO